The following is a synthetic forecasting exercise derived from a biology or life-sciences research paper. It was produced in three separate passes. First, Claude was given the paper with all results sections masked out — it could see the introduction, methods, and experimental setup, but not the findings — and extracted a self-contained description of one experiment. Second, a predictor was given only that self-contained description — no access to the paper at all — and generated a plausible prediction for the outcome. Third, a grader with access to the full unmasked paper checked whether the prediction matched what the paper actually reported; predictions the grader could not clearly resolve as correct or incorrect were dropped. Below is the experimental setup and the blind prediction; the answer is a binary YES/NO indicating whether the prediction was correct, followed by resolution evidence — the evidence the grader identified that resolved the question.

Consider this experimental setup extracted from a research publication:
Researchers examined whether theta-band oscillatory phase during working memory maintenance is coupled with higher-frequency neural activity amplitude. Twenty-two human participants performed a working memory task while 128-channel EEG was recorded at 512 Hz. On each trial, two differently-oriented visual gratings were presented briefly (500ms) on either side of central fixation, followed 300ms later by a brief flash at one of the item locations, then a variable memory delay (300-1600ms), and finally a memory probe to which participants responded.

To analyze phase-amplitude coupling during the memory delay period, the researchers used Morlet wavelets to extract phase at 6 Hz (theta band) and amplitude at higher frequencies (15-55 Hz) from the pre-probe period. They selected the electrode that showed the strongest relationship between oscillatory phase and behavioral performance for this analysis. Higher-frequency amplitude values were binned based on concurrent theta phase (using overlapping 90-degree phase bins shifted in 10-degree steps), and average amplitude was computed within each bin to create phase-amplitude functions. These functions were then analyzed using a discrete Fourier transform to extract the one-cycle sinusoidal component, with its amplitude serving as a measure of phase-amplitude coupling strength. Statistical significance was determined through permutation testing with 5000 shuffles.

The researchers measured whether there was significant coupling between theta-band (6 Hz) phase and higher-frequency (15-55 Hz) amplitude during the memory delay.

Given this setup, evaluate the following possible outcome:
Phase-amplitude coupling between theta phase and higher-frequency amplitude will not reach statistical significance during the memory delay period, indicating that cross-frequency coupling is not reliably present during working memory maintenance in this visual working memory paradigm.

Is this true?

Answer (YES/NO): NO